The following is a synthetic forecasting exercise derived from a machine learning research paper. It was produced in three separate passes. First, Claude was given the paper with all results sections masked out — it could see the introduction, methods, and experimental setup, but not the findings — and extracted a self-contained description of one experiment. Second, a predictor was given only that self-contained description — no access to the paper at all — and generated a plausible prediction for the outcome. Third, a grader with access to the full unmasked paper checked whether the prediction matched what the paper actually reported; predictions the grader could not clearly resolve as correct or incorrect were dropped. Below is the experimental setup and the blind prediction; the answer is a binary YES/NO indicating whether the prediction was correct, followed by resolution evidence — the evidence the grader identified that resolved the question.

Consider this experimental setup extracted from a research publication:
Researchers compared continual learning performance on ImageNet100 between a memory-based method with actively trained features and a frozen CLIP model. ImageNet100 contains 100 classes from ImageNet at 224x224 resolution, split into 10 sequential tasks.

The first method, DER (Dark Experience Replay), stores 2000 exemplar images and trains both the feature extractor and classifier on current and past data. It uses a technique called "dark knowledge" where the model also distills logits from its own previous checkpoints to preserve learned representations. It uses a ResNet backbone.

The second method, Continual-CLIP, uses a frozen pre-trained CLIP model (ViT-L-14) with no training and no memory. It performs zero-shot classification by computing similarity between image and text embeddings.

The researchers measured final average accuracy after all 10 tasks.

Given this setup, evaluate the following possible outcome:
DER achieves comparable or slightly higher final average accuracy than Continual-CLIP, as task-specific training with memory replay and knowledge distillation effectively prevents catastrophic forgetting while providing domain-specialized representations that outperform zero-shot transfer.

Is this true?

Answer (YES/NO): NO